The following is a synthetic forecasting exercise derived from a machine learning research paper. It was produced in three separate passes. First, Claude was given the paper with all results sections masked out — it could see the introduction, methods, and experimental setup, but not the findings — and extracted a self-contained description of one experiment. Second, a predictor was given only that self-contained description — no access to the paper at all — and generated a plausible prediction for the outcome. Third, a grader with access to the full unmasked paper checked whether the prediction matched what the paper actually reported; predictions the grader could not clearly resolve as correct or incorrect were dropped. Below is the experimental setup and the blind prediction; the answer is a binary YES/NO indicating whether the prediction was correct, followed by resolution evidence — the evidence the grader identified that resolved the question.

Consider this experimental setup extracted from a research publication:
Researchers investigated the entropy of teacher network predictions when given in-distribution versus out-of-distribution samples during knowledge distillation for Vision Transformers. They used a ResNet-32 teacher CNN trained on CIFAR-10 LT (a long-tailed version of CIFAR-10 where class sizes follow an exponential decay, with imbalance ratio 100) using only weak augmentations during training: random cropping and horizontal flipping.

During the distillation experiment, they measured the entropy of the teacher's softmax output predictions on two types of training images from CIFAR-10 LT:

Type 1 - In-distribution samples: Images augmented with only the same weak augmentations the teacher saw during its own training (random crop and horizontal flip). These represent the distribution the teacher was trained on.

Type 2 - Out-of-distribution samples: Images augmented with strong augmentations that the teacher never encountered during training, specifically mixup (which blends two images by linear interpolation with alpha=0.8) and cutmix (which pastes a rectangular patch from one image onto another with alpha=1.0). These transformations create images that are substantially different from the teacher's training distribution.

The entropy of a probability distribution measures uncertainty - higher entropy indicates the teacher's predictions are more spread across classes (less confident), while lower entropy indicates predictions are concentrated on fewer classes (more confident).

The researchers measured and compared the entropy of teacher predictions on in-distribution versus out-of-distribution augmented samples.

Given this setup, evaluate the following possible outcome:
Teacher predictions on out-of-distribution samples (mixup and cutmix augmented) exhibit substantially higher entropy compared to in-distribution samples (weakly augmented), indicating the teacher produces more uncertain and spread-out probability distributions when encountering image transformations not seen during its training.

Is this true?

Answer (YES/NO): YES